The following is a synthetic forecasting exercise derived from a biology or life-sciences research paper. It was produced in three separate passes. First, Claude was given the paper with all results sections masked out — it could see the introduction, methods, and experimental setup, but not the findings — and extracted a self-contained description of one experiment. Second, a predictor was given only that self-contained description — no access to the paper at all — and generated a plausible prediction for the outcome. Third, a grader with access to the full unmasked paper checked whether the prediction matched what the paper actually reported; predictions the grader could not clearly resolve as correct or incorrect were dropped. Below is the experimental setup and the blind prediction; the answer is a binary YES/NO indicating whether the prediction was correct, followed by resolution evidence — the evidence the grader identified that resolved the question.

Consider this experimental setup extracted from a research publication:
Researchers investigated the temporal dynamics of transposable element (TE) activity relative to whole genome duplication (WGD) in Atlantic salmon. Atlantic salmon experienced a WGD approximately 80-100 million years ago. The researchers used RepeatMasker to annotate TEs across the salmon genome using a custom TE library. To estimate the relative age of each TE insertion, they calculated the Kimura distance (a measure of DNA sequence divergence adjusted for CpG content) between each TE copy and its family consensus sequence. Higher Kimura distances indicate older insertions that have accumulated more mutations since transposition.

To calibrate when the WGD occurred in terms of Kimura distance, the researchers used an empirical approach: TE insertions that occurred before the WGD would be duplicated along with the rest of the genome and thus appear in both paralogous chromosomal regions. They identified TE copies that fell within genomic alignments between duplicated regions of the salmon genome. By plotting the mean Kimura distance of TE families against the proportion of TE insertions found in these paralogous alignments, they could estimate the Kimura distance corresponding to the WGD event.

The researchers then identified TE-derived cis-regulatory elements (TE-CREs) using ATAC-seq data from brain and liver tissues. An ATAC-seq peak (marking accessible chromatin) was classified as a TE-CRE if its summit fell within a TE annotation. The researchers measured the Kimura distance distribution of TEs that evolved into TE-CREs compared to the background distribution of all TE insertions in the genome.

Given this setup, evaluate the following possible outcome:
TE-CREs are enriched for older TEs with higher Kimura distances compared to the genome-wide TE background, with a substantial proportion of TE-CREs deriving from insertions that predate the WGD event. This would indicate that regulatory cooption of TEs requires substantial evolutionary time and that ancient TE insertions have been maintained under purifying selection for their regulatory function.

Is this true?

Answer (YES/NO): NO